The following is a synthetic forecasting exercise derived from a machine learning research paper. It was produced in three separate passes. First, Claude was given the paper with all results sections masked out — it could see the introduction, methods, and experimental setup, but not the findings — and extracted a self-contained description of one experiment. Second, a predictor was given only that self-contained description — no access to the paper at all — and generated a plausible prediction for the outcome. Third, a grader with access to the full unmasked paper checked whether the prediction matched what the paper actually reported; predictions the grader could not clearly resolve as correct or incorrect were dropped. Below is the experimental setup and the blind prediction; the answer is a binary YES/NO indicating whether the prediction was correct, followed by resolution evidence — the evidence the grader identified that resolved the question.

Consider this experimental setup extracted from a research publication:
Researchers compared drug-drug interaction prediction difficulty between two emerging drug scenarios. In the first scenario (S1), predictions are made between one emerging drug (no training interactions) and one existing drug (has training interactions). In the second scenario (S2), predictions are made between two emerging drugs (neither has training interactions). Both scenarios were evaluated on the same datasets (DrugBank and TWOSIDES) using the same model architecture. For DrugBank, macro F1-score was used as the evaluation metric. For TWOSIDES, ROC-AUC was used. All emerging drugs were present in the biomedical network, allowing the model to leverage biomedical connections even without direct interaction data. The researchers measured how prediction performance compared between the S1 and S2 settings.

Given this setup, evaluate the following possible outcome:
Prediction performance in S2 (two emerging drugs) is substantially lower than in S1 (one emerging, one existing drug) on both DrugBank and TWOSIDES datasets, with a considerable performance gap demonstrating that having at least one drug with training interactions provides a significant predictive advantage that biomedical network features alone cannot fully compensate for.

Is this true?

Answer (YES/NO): YES